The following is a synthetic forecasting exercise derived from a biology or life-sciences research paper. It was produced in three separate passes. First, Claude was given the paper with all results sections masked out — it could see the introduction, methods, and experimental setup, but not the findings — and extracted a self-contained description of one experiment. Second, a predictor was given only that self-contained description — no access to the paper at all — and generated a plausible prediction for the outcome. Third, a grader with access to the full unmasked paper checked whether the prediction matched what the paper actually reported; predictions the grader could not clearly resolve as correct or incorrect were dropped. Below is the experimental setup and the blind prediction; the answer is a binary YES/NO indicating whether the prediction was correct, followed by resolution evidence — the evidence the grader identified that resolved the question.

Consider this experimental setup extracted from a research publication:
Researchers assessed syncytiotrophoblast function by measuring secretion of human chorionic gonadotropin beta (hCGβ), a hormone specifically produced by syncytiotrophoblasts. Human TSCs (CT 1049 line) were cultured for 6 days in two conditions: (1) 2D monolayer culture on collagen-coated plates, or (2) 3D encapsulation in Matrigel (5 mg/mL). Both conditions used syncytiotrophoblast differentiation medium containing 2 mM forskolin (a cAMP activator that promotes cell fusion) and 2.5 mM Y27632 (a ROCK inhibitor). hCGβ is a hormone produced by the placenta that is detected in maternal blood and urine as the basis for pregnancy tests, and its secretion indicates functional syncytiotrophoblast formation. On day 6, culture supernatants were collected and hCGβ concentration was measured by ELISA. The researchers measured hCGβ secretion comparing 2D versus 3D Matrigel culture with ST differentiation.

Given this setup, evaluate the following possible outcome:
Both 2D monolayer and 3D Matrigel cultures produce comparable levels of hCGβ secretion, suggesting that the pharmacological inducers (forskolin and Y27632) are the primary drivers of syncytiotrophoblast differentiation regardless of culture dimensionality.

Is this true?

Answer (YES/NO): YES